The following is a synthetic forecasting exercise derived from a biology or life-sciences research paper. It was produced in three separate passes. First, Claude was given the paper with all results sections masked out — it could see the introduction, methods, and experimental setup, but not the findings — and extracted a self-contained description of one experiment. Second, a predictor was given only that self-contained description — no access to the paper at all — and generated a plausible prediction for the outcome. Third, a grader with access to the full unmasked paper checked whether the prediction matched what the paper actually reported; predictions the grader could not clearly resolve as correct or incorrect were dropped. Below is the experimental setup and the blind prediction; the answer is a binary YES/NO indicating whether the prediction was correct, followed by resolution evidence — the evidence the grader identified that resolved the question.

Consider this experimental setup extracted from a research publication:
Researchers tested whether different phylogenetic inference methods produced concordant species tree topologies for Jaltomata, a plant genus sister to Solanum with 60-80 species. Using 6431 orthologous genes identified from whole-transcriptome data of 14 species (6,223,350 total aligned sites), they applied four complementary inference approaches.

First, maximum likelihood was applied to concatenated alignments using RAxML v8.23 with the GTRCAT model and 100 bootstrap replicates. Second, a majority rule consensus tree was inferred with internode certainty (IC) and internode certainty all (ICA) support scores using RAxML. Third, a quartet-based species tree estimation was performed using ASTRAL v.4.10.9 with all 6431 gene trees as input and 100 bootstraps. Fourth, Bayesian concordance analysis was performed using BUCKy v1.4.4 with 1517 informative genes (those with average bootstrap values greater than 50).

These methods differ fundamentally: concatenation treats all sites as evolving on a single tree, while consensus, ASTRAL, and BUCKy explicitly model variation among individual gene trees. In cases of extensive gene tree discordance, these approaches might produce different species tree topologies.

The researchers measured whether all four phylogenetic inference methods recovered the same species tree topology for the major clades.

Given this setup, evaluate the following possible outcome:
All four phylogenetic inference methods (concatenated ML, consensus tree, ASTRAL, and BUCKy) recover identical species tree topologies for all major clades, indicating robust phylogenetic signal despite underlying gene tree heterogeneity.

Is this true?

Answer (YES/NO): NO